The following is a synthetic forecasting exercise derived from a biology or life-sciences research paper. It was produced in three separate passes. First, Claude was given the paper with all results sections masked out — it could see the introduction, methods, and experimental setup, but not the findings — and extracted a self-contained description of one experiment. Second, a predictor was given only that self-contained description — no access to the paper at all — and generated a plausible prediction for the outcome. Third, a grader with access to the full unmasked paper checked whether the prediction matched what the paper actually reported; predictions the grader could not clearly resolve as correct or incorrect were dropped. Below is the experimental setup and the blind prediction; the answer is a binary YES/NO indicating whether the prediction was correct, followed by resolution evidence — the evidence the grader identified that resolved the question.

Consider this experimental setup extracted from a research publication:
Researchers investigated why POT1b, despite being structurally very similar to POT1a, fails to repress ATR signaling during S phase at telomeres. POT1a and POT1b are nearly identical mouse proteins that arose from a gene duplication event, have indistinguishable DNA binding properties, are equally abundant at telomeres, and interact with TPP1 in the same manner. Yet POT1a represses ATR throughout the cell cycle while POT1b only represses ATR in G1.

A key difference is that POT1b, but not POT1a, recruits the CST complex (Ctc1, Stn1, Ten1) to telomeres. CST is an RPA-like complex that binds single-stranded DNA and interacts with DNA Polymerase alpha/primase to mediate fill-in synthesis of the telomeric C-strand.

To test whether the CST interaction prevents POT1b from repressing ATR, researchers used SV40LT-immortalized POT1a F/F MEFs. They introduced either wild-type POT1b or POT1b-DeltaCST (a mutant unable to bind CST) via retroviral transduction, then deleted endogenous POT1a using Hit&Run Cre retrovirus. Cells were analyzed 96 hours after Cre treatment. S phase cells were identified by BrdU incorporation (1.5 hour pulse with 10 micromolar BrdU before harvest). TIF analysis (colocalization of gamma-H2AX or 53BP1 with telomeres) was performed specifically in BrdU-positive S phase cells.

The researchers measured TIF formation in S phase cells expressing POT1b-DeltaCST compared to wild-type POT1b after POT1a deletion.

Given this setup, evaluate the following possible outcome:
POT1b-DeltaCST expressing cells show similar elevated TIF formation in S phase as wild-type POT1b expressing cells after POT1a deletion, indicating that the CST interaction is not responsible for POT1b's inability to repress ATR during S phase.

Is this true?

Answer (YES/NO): NO